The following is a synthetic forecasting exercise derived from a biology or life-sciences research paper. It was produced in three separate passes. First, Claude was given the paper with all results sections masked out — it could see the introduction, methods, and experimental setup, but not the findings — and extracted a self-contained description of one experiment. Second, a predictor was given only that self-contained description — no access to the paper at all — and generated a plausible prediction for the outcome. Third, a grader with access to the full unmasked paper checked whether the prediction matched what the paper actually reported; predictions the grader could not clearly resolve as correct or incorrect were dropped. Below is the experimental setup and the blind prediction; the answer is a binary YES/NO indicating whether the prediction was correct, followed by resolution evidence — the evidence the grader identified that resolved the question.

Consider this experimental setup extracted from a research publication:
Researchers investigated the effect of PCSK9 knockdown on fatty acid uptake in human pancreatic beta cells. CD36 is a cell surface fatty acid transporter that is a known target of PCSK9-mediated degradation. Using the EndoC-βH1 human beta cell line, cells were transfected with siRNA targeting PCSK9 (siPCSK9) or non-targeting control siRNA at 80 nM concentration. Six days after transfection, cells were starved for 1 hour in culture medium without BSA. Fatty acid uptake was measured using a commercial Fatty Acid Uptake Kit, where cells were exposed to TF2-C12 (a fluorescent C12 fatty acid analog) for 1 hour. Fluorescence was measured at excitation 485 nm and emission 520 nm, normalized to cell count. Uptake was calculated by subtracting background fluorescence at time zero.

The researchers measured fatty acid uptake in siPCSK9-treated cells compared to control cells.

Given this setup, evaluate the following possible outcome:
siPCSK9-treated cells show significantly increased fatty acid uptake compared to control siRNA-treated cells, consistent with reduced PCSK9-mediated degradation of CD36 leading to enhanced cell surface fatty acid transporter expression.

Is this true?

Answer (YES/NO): YES